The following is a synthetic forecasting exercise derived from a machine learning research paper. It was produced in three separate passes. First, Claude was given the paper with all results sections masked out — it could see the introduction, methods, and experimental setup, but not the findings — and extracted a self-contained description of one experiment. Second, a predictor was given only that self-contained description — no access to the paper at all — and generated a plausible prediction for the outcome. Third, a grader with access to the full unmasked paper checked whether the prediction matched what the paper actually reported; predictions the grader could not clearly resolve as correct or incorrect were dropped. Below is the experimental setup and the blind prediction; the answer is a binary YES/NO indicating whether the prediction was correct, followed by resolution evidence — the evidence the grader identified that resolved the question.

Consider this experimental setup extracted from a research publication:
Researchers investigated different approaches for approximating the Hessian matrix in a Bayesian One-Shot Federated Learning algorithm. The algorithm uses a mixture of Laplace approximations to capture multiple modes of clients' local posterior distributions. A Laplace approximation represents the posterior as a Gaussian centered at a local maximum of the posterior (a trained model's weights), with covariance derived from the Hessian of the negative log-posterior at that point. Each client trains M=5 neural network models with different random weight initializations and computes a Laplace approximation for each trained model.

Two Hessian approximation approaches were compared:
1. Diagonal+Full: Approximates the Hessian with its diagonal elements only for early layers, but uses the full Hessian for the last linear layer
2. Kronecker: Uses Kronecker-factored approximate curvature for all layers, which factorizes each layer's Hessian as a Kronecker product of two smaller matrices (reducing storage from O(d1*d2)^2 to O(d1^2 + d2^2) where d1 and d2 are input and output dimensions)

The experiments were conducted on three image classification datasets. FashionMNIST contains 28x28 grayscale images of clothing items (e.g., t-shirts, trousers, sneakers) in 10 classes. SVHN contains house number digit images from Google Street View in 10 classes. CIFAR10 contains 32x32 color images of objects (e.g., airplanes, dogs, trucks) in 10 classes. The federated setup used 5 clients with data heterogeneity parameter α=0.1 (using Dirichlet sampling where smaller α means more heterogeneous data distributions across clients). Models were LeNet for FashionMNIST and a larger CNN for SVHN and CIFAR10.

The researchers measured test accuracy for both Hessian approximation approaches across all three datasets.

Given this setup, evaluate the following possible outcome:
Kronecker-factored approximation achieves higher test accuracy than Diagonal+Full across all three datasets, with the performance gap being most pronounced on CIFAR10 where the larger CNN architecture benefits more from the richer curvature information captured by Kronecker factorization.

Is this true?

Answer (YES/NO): NO